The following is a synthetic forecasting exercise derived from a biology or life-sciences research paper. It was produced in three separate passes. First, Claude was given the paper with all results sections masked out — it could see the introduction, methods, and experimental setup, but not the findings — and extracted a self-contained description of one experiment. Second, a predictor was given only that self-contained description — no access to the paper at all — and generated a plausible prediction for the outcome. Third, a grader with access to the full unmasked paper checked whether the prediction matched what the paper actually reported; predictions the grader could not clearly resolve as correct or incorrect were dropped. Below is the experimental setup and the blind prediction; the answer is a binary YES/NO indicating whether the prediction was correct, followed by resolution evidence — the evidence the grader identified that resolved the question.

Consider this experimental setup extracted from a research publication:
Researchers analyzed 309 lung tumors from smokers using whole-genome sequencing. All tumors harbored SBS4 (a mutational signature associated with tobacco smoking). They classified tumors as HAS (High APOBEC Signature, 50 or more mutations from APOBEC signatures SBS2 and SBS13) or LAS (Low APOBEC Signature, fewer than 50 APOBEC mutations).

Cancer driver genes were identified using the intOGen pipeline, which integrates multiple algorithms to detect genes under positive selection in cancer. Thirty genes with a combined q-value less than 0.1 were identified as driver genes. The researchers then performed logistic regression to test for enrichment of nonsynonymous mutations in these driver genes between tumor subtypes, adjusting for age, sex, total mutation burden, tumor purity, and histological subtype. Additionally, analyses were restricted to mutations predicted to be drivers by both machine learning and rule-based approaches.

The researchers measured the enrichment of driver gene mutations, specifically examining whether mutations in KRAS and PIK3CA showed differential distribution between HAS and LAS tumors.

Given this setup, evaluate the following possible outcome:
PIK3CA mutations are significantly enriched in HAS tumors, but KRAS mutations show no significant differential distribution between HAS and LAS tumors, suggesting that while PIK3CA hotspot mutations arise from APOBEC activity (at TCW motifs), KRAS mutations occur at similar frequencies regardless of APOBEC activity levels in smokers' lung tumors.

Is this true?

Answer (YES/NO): NO